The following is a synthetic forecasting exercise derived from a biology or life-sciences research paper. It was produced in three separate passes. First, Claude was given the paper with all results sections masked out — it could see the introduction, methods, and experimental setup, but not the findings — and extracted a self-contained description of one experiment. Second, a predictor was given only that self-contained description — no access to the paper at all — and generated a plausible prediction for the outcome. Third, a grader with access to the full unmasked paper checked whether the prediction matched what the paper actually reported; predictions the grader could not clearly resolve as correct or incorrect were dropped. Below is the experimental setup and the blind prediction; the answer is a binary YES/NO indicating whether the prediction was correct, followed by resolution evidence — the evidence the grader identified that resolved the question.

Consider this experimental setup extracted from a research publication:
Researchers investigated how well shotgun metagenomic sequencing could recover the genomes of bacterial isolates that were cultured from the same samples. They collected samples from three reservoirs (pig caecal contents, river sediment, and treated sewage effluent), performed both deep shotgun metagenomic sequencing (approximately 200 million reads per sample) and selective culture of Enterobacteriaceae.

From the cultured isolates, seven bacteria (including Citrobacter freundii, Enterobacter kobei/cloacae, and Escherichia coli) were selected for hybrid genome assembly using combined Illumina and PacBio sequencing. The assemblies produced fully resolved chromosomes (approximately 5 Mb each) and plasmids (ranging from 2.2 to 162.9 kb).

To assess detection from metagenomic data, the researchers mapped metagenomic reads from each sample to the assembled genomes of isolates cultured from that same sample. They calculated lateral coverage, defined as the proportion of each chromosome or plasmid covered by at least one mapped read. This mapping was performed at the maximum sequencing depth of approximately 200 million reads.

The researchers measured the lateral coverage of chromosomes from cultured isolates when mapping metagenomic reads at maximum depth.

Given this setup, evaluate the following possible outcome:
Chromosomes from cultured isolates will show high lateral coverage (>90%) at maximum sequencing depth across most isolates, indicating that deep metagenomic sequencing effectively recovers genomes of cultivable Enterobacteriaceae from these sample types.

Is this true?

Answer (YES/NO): NO